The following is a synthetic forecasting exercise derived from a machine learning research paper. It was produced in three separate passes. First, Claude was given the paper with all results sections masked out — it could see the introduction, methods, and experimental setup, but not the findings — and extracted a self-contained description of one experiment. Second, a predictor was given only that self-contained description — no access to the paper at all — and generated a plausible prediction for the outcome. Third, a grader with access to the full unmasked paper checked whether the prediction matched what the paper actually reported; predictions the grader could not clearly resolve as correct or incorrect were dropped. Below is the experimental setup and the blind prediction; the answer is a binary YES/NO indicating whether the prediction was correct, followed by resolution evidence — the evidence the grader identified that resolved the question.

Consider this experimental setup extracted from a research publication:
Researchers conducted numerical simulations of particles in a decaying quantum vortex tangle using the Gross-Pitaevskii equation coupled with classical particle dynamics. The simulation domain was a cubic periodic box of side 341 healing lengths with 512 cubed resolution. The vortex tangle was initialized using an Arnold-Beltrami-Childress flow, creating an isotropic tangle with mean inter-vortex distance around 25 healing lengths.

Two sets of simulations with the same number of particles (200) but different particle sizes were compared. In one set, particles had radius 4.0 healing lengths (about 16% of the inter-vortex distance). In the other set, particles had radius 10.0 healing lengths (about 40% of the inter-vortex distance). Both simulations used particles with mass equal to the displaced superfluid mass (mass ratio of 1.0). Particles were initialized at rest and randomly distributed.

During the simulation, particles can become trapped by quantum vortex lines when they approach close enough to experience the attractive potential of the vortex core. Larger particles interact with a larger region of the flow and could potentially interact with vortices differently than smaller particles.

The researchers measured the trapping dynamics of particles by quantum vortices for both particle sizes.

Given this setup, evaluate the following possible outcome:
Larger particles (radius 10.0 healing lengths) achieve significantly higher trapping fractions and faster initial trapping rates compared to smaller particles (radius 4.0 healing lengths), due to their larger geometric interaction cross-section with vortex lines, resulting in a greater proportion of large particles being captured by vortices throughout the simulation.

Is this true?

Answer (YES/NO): YES